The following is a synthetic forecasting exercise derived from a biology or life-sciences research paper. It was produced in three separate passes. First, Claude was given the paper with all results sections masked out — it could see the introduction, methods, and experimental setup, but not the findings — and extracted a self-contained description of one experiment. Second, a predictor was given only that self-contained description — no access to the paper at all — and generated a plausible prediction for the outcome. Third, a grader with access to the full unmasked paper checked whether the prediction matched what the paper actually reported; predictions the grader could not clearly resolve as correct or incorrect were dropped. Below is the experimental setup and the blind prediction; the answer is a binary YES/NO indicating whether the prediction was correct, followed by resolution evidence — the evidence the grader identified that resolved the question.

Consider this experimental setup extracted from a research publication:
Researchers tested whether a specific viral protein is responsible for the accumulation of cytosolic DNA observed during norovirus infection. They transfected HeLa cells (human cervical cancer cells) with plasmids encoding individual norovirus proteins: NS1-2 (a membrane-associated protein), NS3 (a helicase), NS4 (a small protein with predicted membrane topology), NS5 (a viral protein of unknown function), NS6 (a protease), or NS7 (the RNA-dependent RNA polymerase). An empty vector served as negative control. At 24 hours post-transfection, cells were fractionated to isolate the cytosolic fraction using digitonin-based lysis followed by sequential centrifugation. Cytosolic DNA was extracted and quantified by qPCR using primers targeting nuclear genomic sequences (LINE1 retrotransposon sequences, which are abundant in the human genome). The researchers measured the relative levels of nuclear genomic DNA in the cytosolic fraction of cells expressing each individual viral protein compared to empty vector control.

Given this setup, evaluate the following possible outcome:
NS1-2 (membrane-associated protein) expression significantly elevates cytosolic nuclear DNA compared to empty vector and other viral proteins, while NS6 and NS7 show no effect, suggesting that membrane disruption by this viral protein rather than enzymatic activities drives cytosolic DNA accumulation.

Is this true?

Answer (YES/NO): NO